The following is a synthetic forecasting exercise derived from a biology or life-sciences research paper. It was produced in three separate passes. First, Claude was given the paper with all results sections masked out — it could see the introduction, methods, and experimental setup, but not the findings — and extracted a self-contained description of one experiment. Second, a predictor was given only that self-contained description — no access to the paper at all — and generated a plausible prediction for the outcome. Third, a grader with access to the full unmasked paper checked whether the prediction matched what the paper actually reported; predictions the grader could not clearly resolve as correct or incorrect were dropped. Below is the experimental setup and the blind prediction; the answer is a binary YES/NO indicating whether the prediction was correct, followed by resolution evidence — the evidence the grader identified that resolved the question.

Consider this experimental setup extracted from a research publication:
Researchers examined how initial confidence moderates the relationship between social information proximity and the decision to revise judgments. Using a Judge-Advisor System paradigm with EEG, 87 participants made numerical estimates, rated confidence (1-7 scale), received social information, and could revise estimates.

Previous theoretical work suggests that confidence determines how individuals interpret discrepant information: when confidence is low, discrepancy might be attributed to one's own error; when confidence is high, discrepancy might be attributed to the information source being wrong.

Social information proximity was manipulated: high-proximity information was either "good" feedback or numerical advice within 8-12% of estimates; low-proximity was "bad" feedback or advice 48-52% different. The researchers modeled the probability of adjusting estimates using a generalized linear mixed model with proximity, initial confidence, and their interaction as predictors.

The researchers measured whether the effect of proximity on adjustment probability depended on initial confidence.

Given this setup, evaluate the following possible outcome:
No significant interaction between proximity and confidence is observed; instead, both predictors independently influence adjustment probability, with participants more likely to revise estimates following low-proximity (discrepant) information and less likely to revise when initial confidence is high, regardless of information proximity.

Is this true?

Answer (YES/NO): YES